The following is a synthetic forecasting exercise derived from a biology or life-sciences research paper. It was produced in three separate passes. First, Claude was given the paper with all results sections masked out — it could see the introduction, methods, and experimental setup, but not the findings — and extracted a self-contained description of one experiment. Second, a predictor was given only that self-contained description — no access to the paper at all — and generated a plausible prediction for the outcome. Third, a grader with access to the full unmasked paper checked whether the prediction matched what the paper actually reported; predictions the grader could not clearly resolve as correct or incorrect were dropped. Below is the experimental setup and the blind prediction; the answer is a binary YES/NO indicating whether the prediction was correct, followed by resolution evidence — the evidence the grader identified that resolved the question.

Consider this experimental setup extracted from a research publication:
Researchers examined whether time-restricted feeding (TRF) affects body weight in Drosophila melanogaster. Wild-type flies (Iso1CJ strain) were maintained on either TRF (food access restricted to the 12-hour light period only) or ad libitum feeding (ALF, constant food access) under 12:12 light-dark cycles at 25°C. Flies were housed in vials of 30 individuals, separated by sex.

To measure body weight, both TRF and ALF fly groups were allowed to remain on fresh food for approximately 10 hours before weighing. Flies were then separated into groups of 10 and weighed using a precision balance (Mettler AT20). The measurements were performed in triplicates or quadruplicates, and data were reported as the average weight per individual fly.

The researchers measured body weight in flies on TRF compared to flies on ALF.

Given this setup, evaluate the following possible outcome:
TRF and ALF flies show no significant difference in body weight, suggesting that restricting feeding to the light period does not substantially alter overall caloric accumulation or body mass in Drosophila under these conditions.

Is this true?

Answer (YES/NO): YES